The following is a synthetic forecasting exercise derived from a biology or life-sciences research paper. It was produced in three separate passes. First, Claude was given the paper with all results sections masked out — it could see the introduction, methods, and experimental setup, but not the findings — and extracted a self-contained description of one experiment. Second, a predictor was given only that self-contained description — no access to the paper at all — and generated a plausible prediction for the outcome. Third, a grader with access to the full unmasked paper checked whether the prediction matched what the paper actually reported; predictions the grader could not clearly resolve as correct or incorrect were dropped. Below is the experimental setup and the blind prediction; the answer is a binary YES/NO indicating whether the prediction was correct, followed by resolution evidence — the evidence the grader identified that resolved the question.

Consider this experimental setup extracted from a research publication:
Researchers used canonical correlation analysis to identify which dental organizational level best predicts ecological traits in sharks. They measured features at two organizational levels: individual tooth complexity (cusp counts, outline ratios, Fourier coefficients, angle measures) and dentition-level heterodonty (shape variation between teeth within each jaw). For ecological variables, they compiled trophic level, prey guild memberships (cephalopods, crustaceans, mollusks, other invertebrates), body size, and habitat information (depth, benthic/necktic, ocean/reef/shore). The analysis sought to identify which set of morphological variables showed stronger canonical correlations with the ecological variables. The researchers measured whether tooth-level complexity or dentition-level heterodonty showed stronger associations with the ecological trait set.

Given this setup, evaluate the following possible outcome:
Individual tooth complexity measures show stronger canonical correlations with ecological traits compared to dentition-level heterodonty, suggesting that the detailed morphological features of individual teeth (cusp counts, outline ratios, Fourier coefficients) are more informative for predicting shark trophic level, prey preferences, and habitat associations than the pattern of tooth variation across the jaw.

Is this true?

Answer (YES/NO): NO